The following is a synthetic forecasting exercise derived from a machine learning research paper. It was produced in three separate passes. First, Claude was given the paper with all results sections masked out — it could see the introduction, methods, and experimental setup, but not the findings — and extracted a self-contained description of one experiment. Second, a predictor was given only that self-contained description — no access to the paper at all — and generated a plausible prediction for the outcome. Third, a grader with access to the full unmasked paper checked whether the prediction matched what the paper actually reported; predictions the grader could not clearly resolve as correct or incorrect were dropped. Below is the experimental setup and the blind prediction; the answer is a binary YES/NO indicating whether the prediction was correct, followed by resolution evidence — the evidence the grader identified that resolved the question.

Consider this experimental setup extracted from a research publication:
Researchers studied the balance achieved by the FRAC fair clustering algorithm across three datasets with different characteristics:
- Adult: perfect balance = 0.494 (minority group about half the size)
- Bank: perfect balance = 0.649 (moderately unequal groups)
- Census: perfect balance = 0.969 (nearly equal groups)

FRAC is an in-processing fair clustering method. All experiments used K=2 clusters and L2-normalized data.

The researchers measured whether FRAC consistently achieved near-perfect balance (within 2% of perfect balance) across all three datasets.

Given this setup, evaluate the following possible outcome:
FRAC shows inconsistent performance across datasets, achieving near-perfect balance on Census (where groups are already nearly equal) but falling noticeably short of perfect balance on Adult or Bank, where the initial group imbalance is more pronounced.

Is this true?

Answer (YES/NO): NO